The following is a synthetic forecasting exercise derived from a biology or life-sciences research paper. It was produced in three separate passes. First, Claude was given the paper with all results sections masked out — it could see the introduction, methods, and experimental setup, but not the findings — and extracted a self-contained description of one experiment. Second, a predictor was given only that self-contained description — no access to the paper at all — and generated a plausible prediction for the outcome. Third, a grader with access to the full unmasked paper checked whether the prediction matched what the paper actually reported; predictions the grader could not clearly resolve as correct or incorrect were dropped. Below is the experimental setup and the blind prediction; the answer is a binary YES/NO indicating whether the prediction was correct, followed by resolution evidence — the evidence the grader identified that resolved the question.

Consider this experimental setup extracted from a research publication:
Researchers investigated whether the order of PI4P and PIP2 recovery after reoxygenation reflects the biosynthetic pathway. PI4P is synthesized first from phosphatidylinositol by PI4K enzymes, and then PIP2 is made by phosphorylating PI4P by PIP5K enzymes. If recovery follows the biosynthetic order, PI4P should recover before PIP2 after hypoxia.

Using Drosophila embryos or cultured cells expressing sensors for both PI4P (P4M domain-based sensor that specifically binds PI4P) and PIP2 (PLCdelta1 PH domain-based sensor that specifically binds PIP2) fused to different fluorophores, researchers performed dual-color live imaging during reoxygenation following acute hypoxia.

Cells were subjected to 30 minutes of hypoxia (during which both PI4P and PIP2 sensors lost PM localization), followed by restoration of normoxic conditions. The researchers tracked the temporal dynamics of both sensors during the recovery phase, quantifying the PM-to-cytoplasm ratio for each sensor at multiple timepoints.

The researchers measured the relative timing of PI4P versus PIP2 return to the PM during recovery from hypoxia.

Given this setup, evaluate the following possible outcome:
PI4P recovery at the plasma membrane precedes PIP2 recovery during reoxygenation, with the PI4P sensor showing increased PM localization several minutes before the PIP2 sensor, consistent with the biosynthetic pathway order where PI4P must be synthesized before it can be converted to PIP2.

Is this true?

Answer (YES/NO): YES